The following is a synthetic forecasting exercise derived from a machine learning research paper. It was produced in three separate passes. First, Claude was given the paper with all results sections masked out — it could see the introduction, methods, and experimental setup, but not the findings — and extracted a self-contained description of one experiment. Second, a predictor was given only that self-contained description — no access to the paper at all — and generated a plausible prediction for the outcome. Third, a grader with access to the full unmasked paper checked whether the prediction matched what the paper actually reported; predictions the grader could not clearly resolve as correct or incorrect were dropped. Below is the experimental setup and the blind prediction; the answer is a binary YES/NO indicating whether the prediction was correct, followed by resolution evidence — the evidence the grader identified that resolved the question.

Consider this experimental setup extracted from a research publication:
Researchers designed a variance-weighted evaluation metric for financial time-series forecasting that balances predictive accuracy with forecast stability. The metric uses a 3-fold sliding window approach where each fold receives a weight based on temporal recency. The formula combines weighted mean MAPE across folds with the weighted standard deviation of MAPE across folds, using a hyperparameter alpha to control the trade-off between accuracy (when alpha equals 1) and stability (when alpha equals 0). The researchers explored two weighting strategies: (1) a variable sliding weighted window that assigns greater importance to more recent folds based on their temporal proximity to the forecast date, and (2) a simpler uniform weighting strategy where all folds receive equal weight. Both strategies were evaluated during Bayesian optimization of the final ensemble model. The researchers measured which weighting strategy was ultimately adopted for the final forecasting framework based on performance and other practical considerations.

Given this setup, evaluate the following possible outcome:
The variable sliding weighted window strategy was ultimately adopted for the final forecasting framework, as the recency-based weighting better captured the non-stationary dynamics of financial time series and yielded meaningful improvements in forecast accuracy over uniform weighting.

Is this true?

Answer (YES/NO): NO